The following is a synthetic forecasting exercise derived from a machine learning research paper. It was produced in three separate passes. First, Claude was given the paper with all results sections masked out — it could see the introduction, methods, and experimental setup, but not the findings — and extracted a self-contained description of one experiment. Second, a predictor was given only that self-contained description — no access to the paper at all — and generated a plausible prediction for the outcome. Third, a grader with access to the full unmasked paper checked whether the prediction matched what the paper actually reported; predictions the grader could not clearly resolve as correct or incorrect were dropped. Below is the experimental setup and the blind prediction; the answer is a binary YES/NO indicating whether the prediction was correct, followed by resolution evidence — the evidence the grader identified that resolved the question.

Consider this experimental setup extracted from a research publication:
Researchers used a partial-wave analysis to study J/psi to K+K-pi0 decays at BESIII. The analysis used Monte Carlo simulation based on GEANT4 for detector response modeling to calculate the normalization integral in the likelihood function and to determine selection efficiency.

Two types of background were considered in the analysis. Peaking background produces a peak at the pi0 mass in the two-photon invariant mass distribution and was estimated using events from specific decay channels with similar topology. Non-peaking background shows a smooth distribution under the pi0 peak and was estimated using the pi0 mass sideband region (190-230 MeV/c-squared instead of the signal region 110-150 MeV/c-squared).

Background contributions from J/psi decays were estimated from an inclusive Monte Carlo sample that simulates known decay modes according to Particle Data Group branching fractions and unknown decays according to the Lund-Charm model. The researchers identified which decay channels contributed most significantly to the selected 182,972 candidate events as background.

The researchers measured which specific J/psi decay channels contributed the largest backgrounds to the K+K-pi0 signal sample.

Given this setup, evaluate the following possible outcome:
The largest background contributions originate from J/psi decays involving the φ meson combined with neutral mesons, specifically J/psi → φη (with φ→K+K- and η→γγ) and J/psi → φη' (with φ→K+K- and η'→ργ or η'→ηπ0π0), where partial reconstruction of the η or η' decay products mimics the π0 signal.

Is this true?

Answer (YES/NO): NO